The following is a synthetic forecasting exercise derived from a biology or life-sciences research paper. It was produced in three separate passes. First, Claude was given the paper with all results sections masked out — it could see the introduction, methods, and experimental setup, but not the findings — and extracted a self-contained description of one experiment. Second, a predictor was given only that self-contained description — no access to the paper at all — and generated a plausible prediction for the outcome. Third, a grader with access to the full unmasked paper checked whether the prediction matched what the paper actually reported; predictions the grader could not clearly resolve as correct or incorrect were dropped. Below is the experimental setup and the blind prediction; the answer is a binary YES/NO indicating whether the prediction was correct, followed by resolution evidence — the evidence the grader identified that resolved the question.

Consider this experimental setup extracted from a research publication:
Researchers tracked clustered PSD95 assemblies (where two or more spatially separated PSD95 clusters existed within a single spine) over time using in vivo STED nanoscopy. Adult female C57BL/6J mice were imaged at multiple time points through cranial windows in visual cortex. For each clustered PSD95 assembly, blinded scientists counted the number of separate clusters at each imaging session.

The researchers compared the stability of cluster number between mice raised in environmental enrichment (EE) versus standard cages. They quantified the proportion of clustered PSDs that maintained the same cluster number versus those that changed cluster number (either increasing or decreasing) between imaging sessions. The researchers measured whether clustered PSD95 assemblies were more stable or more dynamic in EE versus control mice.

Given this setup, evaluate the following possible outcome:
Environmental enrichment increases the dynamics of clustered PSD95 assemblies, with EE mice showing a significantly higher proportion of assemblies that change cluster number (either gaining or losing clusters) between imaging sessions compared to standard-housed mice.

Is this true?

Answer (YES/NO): YES